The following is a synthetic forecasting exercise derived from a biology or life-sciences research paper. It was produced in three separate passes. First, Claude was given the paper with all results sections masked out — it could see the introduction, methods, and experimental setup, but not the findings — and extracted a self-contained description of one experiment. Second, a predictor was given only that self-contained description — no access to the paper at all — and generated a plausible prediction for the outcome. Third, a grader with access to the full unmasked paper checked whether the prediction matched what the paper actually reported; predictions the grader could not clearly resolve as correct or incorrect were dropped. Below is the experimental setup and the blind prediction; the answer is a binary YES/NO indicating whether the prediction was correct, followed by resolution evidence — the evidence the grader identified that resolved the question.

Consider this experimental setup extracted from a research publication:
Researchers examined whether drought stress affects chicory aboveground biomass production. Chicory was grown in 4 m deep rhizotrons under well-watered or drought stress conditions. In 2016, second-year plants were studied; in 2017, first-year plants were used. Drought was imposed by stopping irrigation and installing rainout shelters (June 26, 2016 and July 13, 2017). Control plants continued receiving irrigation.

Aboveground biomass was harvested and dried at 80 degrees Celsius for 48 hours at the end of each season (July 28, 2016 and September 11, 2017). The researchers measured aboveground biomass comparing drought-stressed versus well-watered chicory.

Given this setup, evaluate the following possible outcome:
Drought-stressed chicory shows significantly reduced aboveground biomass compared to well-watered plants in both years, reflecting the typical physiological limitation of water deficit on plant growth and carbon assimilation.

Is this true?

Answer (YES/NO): NO